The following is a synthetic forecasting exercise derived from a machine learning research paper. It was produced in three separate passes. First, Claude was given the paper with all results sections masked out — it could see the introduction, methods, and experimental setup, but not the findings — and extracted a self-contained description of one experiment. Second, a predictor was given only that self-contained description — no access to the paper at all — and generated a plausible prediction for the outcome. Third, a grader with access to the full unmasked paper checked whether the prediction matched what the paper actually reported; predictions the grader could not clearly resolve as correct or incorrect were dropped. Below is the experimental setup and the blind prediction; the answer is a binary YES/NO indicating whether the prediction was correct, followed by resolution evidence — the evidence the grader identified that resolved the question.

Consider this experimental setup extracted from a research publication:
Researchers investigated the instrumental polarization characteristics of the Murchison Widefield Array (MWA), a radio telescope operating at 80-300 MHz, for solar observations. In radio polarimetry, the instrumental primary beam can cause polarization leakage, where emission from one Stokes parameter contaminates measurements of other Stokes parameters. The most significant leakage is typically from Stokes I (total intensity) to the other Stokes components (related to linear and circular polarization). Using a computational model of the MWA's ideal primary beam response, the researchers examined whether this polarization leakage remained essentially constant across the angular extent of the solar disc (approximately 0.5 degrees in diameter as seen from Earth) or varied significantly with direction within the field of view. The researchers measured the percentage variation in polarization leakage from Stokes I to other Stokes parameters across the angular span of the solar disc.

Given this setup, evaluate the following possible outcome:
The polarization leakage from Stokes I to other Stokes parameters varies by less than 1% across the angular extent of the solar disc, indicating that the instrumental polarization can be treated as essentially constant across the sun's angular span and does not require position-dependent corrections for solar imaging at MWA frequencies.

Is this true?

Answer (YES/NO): NO